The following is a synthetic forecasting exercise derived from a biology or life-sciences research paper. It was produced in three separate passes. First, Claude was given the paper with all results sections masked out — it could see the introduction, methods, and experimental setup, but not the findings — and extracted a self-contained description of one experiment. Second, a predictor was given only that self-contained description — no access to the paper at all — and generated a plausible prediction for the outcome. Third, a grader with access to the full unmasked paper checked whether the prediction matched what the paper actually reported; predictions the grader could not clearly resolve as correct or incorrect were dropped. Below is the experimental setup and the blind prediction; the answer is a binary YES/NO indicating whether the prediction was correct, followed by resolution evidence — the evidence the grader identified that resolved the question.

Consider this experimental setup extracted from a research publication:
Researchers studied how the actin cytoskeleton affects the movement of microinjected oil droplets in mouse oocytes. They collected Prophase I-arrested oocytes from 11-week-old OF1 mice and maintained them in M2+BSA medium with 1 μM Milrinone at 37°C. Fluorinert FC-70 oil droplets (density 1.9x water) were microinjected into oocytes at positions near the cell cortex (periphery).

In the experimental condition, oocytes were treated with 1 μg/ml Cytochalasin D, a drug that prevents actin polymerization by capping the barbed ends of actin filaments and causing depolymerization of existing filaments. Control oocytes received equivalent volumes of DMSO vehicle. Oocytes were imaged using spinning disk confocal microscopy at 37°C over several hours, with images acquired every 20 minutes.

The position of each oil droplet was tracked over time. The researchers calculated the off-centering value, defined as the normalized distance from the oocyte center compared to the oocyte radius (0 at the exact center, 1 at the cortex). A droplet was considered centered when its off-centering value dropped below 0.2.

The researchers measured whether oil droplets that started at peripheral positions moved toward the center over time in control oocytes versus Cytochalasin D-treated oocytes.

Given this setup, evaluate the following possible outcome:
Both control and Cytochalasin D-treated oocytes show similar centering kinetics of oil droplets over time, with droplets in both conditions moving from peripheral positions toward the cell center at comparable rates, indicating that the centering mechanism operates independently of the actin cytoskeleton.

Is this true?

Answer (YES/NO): NO